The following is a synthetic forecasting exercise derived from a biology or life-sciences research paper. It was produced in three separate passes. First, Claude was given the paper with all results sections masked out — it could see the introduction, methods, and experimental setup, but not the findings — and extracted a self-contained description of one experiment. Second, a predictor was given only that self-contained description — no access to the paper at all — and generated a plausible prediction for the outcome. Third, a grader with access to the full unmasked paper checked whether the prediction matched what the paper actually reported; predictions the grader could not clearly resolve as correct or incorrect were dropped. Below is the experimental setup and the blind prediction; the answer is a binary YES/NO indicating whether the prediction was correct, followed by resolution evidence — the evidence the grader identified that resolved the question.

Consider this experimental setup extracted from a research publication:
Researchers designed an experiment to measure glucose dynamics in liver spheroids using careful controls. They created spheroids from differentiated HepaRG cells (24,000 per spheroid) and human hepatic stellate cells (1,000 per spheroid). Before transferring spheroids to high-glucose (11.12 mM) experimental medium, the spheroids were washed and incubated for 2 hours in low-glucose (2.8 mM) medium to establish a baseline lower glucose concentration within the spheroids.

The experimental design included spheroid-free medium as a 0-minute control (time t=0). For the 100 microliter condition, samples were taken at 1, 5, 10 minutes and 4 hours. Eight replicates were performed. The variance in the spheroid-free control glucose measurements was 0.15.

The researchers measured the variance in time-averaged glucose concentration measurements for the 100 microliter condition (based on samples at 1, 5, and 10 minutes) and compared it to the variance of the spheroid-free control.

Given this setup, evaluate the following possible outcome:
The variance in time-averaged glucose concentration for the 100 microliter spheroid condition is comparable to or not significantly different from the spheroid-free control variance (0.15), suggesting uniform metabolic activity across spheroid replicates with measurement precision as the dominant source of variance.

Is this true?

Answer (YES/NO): NO